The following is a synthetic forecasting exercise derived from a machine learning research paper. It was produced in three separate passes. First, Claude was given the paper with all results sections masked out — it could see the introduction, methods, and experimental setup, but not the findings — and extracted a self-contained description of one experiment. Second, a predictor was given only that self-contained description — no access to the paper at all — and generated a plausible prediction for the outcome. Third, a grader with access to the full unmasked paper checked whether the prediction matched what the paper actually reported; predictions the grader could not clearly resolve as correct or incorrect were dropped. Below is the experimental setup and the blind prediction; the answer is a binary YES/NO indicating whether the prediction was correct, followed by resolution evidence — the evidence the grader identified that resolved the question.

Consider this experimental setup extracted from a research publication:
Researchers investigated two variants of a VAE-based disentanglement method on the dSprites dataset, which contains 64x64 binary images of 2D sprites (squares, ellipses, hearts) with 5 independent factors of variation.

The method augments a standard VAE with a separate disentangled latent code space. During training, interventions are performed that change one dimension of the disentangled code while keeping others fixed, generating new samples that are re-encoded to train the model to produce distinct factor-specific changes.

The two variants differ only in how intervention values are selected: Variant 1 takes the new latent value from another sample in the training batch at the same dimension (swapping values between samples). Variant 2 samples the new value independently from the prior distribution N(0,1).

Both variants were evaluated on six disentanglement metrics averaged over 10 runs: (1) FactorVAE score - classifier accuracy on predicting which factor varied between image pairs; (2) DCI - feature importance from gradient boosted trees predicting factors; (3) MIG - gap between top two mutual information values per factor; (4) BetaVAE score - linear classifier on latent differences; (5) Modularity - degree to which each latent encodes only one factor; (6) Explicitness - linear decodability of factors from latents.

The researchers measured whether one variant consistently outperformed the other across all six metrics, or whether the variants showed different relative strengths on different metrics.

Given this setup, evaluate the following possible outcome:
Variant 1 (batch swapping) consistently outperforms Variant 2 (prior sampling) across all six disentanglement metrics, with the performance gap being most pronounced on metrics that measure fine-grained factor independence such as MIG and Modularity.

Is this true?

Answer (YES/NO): NO